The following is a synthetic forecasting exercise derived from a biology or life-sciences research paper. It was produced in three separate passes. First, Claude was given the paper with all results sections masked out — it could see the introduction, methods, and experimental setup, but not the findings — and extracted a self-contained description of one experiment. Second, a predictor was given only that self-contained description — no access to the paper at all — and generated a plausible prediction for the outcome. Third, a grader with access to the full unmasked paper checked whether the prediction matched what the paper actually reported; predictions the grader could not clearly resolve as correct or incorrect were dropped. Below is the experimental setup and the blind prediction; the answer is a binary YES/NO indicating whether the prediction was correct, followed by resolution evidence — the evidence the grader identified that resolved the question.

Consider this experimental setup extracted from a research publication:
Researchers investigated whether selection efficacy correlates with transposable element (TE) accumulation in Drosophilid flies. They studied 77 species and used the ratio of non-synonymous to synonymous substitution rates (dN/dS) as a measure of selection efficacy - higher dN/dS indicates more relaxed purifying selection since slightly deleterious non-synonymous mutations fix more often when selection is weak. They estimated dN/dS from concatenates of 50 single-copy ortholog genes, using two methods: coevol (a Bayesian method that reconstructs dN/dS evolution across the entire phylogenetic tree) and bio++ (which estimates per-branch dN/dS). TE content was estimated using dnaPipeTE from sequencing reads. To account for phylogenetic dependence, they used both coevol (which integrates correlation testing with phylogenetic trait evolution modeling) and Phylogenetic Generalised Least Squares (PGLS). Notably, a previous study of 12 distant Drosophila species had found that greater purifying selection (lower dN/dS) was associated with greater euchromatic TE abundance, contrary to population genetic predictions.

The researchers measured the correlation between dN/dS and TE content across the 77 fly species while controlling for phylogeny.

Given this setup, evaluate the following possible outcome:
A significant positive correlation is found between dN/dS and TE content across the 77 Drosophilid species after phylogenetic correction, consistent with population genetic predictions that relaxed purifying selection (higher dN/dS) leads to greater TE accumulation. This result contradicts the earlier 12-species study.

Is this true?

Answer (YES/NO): YES